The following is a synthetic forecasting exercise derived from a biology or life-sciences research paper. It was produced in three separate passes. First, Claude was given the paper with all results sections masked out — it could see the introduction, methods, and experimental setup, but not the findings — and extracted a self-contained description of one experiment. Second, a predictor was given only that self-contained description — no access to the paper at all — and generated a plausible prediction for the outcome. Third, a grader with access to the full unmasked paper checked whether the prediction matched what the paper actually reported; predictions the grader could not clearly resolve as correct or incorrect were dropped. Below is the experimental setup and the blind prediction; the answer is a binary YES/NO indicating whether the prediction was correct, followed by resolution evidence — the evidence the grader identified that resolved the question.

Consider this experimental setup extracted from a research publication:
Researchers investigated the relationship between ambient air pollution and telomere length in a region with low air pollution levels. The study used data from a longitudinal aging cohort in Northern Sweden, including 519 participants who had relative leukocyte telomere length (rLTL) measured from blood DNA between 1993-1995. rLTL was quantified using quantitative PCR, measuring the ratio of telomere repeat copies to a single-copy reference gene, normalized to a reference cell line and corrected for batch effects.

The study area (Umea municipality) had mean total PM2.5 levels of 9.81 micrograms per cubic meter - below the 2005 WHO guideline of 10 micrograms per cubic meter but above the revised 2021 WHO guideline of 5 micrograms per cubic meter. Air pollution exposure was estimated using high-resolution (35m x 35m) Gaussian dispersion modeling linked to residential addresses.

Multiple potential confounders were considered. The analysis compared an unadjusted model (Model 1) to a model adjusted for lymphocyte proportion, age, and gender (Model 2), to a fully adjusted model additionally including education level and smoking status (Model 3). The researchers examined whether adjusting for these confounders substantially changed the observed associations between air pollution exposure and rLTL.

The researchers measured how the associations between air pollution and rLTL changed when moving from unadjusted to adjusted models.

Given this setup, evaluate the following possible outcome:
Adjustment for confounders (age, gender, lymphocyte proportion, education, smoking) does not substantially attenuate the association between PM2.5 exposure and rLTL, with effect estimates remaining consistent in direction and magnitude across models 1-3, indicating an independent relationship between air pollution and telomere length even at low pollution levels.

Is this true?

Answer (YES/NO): NO